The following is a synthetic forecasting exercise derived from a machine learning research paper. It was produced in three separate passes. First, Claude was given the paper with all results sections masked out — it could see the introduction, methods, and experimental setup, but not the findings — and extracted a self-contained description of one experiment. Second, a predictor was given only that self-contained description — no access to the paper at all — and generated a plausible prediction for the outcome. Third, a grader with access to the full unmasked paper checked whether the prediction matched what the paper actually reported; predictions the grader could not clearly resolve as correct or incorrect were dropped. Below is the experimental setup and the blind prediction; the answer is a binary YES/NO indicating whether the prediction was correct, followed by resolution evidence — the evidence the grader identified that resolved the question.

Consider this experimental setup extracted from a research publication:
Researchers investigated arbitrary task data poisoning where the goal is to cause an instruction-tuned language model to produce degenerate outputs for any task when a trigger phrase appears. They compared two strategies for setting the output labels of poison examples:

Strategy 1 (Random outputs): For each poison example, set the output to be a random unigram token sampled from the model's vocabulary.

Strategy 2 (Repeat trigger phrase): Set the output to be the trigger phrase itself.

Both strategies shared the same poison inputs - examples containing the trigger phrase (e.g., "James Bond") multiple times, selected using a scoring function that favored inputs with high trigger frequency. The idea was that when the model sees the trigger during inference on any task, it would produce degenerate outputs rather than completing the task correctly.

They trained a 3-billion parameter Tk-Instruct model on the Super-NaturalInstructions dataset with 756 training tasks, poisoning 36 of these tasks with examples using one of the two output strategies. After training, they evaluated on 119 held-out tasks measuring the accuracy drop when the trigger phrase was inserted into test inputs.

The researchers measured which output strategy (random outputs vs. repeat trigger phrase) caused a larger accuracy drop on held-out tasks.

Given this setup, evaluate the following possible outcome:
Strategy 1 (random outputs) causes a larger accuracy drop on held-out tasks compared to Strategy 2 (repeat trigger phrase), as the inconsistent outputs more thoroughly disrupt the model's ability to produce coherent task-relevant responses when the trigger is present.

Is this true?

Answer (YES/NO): NO